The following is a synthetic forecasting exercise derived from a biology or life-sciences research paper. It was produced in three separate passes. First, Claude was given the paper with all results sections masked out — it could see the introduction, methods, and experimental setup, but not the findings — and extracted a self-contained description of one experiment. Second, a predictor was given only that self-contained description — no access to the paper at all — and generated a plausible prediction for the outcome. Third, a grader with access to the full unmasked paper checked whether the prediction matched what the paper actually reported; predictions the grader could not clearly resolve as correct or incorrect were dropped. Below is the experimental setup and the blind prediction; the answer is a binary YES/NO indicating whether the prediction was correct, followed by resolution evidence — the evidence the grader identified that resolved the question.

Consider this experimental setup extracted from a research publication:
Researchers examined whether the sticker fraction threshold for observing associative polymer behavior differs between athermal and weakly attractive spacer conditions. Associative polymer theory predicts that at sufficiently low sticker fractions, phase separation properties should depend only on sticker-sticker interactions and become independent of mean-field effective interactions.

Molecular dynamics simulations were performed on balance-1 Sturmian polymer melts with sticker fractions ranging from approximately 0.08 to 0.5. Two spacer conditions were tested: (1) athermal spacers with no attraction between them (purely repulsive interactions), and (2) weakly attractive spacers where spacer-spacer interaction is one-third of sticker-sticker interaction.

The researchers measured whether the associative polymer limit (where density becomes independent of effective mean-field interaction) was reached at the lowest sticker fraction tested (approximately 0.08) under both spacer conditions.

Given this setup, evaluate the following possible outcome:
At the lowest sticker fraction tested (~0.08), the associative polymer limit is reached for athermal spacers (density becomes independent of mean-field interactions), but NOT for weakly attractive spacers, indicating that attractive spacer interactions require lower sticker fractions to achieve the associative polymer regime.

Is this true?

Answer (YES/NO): NO